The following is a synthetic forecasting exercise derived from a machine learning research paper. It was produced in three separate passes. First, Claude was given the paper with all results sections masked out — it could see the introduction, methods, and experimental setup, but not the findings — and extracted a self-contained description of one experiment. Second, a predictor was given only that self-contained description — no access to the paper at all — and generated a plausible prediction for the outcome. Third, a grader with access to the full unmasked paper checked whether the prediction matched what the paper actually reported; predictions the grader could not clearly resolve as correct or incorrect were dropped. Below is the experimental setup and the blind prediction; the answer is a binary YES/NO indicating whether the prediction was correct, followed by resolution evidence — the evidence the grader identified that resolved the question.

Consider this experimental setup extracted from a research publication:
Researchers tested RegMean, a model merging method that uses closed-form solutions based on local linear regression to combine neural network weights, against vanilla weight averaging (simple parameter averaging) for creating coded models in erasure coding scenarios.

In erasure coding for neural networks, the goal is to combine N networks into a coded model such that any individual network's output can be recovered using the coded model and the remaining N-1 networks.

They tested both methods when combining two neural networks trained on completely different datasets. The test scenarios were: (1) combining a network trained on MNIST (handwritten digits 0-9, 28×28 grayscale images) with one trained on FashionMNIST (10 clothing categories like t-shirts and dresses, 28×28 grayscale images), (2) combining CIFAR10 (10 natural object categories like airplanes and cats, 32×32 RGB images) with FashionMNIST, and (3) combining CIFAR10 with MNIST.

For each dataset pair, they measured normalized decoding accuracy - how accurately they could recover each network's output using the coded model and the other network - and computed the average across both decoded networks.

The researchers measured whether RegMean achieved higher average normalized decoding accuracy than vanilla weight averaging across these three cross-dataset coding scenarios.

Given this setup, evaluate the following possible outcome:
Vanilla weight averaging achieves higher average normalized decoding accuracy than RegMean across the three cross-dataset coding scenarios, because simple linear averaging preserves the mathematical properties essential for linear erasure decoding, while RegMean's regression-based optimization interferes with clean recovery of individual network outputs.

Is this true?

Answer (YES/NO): NO